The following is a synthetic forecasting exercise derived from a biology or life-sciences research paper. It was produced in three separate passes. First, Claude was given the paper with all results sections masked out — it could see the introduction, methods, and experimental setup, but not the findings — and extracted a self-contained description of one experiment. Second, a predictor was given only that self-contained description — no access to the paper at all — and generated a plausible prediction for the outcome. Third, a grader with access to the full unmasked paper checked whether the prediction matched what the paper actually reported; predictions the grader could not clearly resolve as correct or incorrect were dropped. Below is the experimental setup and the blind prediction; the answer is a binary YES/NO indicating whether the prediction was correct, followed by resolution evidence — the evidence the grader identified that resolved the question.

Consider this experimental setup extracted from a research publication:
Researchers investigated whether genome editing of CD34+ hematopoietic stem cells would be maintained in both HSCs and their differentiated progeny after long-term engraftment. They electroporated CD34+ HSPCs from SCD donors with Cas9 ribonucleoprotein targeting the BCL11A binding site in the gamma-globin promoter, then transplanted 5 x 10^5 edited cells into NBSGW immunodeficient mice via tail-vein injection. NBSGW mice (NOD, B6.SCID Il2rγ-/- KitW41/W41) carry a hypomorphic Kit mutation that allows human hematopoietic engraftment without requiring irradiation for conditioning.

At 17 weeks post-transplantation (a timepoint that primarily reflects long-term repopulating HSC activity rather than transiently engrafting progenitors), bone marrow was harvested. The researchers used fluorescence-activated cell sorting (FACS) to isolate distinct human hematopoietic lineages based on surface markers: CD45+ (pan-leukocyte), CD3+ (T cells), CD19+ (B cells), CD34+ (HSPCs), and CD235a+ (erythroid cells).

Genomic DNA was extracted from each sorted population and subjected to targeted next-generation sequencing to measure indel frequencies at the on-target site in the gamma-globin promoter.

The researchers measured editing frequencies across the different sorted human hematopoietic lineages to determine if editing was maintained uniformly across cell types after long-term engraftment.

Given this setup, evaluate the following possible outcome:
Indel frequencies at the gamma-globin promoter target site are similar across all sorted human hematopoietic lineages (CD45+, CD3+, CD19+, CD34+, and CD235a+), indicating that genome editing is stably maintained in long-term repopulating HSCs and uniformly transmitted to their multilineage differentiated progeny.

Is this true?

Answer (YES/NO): YES